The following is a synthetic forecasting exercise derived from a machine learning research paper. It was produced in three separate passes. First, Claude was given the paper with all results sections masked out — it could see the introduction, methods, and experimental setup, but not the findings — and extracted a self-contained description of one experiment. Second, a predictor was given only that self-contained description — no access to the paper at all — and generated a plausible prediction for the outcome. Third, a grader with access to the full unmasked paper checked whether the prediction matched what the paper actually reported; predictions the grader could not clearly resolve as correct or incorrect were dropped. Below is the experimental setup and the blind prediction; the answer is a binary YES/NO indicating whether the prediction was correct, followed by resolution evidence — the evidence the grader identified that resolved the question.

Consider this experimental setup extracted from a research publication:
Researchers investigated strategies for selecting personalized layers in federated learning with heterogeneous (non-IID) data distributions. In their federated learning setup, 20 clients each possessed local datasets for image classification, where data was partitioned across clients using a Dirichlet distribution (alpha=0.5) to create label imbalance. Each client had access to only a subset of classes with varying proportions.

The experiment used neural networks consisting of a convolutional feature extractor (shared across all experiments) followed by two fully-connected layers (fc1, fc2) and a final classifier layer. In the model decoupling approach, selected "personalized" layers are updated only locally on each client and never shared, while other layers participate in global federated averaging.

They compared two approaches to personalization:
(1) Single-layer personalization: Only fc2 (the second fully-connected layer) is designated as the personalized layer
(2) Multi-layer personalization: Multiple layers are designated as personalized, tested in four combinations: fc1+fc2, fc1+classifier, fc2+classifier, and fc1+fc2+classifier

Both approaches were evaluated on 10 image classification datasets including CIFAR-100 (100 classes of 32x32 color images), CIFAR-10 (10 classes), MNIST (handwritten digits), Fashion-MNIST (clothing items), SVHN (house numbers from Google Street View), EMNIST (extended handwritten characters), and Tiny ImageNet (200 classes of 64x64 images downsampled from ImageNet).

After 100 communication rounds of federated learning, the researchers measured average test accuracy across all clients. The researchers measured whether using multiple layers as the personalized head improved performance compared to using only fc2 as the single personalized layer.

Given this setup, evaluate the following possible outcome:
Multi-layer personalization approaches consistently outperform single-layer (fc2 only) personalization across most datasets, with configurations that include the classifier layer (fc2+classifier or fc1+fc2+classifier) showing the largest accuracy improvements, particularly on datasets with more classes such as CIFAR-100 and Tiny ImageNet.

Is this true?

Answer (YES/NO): NO